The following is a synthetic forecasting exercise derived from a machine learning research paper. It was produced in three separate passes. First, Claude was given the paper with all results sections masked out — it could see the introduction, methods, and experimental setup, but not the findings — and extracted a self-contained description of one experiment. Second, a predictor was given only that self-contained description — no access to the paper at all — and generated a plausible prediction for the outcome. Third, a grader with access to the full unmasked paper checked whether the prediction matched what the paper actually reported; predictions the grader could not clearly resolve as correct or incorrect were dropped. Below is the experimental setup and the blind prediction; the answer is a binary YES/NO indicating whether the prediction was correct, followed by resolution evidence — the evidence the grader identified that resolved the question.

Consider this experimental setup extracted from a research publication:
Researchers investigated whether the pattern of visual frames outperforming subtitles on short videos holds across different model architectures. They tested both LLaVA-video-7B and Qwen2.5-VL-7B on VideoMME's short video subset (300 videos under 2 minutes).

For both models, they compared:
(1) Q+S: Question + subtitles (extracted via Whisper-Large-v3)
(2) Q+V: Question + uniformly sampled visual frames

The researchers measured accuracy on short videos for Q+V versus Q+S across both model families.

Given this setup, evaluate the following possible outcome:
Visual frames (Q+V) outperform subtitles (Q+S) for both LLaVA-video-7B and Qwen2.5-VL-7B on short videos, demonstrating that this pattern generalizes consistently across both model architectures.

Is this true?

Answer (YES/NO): YES